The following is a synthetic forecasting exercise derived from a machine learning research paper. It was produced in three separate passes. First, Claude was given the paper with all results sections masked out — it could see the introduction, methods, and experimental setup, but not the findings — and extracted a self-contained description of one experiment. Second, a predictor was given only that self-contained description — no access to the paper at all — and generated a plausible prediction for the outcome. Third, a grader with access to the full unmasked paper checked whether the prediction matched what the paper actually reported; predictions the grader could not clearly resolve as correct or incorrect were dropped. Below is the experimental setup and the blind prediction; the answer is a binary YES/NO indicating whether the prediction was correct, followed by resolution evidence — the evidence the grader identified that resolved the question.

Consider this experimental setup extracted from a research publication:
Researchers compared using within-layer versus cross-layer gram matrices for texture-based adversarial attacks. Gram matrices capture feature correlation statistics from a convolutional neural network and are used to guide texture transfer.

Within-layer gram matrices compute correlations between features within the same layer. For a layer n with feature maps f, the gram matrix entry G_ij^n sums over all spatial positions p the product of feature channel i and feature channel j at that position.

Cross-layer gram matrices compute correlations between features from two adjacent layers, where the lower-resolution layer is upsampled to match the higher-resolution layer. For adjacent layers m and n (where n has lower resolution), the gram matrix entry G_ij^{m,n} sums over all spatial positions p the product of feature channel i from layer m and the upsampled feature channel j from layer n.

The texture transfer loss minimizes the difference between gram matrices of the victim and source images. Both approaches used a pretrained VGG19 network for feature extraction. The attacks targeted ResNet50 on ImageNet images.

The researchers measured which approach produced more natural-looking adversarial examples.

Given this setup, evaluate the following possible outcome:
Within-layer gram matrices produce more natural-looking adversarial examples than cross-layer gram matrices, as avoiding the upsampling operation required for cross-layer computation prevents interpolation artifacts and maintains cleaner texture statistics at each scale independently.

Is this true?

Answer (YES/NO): NO